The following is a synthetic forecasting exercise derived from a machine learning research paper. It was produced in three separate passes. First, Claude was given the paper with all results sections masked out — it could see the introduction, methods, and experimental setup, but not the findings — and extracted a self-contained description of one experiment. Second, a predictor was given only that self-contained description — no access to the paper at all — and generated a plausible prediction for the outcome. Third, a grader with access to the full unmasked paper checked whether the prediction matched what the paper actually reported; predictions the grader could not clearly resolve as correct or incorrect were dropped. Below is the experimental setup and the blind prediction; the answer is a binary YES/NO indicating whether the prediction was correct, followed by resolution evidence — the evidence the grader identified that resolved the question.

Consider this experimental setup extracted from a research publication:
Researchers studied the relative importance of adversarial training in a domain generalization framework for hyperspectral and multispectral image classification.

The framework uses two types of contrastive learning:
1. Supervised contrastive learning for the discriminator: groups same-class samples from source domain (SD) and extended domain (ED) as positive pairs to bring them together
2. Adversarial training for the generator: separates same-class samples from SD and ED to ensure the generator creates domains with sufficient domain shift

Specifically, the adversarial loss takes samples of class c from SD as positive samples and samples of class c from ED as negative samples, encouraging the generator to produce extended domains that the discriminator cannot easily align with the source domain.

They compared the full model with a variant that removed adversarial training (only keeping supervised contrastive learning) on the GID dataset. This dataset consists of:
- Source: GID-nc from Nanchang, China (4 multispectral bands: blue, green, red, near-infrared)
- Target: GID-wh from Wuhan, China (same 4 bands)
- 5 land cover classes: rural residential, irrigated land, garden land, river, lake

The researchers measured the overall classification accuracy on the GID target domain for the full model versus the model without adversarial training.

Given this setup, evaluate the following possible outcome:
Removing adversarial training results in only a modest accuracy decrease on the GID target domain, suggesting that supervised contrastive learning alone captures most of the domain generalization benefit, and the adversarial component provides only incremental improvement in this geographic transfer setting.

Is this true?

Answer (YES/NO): YES